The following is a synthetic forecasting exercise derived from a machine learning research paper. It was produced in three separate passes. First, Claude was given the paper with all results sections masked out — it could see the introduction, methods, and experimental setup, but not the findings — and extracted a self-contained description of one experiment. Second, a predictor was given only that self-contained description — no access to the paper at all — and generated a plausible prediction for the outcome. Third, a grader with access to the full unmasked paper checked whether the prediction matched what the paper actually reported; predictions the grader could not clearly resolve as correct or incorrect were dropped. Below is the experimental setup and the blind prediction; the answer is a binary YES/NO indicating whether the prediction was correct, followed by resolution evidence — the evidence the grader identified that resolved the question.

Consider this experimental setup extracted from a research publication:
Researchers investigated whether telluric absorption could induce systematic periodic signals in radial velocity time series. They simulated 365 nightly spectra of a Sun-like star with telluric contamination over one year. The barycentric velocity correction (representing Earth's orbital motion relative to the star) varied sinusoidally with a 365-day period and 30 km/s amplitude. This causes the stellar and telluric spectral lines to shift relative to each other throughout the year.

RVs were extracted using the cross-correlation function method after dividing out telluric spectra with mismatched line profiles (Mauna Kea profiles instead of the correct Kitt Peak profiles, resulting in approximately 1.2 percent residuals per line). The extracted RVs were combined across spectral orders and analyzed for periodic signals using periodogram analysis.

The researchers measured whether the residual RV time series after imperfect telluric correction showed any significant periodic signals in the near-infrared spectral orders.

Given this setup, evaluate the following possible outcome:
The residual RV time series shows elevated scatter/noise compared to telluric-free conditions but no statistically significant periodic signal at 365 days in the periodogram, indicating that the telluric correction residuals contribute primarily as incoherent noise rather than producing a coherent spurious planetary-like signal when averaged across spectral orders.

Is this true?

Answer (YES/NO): NO